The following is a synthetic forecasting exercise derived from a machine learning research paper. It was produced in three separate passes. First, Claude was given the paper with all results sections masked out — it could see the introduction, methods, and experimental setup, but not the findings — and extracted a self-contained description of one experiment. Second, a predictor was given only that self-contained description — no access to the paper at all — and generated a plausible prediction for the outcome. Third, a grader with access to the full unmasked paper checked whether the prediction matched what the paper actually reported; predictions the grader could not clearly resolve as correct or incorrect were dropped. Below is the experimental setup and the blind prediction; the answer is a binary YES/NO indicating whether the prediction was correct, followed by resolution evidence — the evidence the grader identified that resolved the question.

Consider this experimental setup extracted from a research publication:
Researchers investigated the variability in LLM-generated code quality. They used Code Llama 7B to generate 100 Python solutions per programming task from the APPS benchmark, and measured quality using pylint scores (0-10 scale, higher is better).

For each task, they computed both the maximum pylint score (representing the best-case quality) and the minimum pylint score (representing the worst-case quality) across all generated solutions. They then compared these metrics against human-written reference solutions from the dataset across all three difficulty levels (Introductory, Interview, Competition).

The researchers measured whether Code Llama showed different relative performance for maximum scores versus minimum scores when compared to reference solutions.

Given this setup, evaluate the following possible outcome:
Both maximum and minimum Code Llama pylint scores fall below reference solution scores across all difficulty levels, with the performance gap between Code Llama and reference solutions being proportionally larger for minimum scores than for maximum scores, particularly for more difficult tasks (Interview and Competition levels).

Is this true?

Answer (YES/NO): NO